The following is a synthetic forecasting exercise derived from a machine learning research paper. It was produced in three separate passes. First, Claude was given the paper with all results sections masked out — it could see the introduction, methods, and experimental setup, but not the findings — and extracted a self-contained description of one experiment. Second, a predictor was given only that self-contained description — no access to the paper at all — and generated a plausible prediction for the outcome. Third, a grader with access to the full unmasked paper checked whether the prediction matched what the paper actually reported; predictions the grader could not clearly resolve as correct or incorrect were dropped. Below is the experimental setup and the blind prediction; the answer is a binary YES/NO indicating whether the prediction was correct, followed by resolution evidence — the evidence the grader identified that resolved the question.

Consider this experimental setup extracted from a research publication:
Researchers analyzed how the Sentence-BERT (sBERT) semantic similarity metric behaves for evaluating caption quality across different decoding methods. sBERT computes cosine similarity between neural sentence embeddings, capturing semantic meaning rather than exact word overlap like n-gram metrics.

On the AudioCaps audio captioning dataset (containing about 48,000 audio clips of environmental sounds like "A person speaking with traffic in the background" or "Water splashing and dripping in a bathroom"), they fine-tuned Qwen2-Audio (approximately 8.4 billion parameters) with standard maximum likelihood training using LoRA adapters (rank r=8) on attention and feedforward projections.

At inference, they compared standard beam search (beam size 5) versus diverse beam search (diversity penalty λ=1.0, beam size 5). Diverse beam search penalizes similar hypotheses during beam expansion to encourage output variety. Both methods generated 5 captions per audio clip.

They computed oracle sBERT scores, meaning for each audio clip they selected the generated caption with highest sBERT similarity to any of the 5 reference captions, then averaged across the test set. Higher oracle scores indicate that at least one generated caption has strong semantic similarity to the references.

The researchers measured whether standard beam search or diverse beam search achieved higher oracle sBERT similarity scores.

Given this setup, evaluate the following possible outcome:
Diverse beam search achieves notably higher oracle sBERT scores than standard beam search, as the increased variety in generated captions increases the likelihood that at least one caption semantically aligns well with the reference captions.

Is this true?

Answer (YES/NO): YES